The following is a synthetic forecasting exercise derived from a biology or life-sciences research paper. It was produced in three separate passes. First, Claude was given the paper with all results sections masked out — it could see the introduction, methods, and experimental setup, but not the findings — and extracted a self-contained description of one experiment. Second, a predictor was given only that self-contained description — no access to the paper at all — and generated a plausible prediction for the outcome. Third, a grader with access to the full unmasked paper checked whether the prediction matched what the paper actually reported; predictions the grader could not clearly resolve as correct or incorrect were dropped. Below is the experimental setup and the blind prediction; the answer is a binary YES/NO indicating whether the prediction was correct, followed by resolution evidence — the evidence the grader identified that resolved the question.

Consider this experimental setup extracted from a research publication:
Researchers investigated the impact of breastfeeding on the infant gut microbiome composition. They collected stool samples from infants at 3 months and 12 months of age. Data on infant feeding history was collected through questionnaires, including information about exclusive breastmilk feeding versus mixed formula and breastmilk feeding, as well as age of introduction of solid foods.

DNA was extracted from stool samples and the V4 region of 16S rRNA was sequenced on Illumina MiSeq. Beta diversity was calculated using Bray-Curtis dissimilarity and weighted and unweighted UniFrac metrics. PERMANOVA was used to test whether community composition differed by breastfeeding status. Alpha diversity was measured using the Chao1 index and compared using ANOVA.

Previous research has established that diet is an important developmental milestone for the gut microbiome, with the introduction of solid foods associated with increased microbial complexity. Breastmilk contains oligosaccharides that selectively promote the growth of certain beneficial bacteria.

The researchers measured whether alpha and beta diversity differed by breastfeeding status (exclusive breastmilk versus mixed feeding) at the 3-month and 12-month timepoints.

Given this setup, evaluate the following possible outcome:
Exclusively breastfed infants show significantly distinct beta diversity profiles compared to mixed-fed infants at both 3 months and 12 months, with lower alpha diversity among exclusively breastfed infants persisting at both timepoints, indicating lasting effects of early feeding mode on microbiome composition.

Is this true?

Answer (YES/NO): NO